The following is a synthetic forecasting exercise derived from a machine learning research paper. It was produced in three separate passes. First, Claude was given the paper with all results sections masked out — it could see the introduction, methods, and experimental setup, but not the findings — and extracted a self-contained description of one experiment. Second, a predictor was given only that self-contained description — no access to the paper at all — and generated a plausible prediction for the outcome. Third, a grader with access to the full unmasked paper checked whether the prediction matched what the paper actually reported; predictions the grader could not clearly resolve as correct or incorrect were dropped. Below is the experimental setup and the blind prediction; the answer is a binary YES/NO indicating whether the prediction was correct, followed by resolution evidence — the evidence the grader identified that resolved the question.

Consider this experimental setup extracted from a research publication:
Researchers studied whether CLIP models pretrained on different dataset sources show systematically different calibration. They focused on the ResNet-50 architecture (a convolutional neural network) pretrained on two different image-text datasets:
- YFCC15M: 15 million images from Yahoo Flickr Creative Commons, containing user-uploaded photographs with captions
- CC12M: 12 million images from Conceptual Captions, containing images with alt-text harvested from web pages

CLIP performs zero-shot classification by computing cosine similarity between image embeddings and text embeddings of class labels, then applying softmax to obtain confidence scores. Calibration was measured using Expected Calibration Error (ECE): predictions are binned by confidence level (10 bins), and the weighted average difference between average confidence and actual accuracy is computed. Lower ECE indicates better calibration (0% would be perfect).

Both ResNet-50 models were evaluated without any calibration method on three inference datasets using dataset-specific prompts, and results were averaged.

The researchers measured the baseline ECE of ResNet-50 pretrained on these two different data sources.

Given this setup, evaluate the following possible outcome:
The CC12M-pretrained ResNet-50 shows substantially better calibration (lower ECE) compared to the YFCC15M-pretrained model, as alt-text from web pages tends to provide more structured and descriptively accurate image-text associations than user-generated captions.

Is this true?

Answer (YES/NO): NO